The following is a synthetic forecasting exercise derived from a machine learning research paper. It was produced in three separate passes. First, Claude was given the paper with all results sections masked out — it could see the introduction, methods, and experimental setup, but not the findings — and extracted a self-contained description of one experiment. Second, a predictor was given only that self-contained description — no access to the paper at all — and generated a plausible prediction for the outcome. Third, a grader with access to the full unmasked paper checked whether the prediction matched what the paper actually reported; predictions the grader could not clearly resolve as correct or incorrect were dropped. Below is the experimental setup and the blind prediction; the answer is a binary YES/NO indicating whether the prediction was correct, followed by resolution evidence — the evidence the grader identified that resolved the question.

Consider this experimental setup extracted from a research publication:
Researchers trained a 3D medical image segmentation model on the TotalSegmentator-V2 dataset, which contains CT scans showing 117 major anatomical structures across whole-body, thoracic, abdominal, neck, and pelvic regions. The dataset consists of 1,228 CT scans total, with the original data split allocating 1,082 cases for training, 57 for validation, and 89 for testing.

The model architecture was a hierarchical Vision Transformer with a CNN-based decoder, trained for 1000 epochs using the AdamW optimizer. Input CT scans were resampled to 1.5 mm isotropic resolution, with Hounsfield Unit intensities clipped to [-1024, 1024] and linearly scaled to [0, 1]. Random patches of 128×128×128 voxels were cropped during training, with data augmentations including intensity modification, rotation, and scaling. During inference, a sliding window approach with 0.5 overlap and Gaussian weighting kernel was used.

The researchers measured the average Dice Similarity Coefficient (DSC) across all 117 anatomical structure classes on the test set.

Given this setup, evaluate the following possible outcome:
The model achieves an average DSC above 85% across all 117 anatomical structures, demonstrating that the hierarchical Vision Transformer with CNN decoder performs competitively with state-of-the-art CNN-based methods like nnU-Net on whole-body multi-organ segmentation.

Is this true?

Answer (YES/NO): YES